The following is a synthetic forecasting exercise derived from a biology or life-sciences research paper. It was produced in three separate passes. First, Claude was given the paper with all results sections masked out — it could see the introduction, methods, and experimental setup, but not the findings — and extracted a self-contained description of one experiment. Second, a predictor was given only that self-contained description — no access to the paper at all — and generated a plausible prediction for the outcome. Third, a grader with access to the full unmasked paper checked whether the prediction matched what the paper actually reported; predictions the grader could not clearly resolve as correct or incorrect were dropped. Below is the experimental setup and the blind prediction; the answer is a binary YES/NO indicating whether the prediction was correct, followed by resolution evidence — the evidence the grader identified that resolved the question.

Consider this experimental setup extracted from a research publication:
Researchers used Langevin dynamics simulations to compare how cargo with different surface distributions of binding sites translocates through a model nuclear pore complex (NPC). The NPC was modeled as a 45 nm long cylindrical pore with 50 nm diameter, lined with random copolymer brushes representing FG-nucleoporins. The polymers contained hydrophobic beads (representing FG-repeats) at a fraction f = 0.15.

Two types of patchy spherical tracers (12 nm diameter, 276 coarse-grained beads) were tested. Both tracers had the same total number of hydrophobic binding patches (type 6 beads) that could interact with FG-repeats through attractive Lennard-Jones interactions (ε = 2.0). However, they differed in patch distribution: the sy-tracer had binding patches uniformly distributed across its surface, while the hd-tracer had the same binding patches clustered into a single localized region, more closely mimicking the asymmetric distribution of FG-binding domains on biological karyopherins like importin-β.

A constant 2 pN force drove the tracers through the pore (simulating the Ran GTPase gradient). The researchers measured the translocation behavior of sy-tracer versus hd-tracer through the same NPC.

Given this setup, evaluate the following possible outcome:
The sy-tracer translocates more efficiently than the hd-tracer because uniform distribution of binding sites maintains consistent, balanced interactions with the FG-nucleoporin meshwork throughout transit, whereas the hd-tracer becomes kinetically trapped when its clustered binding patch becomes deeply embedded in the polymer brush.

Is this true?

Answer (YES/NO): YES